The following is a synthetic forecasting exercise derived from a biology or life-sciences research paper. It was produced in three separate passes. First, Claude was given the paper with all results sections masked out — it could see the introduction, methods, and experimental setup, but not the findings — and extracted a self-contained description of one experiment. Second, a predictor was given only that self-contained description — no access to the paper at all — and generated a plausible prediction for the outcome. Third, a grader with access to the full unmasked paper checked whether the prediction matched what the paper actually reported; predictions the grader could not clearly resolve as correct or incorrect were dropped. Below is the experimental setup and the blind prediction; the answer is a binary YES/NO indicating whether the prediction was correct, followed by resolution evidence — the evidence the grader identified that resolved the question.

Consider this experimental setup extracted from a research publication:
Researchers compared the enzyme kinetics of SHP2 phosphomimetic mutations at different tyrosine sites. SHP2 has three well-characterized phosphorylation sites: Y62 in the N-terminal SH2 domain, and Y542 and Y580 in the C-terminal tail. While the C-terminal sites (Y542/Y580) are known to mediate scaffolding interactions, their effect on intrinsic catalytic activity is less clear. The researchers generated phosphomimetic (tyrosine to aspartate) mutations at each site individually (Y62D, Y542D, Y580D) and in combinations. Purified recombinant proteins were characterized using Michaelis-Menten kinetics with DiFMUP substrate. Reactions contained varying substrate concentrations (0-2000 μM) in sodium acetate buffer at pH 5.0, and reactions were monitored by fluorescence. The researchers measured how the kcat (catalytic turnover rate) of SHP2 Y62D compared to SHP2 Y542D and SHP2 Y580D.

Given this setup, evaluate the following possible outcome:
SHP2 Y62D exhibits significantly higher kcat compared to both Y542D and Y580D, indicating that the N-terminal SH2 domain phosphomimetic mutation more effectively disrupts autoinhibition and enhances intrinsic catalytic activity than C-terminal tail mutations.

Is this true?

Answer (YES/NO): YES